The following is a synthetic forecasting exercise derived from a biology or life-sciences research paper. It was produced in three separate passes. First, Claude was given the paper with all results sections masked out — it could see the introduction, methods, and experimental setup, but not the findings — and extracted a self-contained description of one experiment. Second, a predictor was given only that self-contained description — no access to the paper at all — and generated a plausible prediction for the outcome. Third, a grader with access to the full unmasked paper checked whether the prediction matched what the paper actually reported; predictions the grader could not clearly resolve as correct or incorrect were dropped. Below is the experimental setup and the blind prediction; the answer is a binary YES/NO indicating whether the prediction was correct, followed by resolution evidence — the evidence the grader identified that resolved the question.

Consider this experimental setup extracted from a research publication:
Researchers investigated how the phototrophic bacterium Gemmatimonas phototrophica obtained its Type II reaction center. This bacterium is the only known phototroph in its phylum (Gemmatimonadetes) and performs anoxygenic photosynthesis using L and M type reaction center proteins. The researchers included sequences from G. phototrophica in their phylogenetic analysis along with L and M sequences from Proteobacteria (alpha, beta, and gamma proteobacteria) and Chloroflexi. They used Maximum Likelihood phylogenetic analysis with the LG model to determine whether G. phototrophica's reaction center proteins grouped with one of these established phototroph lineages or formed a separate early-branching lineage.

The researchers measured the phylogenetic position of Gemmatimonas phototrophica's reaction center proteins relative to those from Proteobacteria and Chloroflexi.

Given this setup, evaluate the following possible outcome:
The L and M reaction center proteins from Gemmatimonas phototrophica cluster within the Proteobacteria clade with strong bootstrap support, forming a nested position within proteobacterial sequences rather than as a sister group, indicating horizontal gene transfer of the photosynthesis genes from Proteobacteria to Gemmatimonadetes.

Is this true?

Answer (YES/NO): YES